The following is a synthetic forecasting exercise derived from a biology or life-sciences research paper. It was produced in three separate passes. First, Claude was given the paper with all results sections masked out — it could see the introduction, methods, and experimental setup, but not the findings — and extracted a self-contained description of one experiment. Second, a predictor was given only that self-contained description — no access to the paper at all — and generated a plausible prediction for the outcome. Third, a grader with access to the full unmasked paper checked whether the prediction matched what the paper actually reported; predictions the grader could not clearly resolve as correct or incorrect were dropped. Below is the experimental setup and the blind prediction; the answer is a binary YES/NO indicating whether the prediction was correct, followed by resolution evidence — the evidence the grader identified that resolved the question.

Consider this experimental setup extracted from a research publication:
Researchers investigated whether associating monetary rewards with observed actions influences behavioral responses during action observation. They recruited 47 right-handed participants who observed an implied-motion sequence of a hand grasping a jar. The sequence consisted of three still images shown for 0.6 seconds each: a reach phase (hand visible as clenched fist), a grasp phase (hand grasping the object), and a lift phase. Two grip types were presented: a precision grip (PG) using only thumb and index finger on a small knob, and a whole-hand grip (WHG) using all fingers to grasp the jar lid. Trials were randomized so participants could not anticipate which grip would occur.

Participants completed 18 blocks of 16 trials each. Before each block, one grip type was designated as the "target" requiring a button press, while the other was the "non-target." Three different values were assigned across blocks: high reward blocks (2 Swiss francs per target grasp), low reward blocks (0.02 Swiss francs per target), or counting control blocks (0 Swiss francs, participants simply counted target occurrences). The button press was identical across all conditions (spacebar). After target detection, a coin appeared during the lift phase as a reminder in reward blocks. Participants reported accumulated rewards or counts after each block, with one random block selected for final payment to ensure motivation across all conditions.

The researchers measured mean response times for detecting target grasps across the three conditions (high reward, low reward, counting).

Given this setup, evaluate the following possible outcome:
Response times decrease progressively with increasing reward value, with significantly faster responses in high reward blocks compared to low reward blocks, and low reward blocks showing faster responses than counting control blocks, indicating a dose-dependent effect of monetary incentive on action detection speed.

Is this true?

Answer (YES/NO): NO